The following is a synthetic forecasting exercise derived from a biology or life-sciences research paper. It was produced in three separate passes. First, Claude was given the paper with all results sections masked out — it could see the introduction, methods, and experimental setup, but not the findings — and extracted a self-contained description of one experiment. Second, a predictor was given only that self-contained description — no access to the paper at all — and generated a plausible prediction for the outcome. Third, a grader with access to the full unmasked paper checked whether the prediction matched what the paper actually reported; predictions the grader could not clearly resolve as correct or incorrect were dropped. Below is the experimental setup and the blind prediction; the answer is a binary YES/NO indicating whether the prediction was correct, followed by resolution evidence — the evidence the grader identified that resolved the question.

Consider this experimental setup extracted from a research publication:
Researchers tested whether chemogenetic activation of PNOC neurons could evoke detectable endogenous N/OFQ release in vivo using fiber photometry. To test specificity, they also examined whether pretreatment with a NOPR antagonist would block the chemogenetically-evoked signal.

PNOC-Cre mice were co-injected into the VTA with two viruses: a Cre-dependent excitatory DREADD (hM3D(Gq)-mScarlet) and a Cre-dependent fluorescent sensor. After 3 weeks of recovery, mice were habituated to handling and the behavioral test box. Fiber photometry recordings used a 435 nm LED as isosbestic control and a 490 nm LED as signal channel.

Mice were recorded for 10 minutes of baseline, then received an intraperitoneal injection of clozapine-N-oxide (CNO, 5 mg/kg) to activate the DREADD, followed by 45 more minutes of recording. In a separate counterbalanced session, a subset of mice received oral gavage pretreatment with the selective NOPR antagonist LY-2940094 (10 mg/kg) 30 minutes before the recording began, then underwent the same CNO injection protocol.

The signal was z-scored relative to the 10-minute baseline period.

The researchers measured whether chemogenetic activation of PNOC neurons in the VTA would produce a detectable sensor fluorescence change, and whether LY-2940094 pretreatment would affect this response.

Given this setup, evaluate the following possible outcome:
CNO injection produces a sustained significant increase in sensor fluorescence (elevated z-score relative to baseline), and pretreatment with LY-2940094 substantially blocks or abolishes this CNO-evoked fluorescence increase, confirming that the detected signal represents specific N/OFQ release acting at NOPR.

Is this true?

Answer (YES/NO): YES